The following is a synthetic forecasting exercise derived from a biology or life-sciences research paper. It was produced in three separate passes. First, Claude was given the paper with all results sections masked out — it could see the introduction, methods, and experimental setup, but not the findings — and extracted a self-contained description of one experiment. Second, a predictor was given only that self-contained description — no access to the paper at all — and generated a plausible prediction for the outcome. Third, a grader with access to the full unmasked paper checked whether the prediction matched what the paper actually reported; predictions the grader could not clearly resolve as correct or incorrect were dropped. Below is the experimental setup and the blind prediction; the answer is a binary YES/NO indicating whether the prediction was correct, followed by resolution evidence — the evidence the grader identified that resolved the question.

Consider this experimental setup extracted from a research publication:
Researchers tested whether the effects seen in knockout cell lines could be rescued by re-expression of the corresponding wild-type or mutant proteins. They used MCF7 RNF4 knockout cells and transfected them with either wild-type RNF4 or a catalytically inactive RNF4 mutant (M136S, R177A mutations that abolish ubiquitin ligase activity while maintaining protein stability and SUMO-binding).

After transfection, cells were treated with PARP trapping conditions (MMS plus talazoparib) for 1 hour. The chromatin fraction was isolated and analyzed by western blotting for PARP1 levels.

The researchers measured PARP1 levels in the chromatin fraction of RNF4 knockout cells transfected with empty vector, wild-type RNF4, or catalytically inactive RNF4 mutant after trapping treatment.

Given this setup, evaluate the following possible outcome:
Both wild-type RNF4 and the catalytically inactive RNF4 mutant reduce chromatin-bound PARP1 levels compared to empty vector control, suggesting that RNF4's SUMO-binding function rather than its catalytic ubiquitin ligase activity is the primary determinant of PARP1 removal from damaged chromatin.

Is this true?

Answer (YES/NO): NO